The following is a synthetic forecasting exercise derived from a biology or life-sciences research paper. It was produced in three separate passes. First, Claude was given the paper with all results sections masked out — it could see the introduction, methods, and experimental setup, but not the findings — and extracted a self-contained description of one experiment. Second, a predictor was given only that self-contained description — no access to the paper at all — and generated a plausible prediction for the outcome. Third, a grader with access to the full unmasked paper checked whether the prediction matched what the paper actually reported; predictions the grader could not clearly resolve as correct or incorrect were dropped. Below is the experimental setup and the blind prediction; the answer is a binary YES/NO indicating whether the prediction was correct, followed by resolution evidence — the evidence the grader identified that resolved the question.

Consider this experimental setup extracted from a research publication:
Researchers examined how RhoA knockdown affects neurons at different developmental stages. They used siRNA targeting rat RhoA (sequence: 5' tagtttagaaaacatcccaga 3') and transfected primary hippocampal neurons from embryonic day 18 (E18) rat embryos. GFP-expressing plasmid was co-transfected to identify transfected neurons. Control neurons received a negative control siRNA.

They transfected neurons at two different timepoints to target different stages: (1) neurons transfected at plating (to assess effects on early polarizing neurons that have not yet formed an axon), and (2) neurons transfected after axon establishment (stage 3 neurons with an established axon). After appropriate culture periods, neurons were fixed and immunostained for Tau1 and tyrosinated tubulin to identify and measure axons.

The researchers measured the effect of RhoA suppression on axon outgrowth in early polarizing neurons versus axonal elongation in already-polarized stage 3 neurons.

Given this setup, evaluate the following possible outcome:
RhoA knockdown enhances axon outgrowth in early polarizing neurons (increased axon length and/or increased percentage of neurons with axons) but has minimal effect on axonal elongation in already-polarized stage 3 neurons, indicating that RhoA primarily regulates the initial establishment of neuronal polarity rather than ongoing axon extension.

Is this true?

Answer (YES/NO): NO